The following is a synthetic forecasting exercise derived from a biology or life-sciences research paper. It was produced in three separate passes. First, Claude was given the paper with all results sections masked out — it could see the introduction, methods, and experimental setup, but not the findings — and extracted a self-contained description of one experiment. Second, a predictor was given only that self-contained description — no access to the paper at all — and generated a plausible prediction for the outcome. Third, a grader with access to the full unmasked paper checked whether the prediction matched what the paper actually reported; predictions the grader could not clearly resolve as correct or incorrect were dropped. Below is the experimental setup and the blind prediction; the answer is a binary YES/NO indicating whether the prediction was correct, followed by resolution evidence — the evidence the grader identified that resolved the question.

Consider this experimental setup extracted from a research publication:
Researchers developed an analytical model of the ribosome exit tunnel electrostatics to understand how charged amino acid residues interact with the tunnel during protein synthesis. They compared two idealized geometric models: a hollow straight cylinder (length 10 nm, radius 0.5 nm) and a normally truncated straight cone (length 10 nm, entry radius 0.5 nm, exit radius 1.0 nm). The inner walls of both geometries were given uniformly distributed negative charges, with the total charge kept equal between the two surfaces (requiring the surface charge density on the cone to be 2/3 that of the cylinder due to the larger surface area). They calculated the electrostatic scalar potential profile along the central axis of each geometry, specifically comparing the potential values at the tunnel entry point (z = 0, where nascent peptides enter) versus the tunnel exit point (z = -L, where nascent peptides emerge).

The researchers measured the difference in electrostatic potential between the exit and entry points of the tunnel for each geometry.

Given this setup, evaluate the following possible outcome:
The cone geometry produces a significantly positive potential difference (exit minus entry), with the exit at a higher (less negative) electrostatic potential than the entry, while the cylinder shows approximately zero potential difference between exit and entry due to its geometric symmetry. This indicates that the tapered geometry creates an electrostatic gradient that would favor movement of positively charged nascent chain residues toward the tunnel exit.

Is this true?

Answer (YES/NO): NO